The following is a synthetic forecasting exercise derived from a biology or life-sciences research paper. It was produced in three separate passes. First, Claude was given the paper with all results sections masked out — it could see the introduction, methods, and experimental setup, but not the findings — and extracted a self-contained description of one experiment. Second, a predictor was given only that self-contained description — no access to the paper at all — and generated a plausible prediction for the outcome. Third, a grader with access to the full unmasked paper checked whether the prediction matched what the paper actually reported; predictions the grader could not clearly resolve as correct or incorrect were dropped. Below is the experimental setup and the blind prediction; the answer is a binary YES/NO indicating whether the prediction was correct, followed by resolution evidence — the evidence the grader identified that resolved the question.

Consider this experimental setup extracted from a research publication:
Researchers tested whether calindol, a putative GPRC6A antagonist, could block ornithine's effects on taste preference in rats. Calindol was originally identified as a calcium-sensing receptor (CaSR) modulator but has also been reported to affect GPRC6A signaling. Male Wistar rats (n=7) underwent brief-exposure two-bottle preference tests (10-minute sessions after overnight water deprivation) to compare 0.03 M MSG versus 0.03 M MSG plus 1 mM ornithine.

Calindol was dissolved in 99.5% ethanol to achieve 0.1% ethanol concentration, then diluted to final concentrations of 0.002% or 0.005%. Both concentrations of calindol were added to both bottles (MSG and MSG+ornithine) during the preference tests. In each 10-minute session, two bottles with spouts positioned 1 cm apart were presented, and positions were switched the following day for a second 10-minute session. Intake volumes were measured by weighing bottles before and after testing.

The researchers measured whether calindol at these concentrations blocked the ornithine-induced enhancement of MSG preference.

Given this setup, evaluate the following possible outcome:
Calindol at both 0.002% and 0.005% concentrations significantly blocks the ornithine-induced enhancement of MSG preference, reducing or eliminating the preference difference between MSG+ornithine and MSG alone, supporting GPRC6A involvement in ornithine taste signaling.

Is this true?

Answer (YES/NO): NO